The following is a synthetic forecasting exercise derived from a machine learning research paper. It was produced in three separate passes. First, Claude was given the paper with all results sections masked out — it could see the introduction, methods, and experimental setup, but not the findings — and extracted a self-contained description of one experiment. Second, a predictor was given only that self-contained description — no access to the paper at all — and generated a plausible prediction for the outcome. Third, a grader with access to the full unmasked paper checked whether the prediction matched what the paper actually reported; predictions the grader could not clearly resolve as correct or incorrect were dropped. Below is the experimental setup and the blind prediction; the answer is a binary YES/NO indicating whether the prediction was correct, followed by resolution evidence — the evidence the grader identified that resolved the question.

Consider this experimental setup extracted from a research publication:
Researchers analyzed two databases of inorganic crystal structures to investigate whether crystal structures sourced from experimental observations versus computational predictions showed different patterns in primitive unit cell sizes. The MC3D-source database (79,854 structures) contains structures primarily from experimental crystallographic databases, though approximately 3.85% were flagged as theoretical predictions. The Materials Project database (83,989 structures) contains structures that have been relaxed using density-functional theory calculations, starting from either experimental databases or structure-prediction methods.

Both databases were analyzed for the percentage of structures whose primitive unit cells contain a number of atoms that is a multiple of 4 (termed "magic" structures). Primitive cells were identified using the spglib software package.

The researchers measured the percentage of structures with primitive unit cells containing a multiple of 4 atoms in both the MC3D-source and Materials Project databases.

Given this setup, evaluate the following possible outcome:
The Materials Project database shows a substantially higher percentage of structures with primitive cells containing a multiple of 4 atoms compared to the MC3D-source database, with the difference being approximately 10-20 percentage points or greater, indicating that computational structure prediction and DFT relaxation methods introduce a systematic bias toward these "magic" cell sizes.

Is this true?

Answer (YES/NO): NO